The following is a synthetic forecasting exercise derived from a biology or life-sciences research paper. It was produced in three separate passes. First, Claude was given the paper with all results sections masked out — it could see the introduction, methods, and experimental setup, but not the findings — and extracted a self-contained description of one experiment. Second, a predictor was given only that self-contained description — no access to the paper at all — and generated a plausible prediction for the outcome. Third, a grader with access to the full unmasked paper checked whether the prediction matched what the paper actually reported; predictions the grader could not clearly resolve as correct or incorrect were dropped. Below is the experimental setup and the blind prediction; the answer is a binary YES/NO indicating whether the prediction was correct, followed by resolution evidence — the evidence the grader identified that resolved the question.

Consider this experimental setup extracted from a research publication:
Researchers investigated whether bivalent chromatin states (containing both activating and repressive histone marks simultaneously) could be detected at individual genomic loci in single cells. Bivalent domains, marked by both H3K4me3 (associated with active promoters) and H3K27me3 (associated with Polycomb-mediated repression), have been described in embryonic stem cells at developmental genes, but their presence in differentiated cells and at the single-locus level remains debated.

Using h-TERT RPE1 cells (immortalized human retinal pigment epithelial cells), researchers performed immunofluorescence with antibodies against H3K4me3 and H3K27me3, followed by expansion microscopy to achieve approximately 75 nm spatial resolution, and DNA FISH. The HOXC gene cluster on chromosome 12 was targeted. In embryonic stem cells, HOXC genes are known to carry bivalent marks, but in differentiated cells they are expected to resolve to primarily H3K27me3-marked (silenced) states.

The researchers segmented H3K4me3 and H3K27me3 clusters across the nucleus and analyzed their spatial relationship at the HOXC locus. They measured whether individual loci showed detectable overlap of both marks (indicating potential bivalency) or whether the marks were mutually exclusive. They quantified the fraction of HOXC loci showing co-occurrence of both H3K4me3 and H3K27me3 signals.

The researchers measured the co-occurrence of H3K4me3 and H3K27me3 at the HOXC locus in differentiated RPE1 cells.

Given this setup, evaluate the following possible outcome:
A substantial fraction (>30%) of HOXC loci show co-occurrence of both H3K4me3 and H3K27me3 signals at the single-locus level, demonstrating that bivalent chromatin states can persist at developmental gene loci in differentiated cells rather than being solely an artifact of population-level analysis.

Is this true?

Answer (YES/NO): NO